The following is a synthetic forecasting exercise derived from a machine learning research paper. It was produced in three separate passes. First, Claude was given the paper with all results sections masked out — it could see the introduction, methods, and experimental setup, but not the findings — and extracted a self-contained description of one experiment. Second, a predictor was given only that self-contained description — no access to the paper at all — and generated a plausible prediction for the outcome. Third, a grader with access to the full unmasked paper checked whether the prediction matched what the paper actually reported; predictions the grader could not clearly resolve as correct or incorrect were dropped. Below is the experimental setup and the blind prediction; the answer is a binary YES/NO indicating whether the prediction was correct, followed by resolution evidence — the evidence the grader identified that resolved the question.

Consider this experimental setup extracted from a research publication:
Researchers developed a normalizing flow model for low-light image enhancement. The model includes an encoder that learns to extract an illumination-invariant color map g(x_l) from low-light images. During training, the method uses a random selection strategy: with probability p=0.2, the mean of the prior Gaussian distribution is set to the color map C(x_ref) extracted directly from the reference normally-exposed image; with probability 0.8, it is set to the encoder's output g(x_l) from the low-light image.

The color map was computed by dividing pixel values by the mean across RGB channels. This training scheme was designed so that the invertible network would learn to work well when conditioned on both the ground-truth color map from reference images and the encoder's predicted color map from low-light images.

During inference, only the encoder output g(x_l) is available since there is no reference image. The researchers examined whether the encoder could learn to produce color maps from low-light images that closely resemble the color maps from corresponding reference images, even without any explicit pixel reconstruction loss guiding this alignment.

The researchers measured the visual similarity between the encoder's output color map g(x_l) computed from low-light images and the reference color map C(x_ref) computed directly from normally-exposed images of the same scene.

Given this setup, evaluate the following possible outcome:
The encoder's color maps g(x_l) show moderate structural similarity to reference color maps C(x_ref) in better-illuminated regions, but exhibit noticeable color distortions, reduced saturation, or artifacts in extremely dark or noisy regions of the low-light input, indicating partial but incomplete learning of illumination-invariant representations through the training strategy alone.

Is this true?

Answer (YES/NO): NO